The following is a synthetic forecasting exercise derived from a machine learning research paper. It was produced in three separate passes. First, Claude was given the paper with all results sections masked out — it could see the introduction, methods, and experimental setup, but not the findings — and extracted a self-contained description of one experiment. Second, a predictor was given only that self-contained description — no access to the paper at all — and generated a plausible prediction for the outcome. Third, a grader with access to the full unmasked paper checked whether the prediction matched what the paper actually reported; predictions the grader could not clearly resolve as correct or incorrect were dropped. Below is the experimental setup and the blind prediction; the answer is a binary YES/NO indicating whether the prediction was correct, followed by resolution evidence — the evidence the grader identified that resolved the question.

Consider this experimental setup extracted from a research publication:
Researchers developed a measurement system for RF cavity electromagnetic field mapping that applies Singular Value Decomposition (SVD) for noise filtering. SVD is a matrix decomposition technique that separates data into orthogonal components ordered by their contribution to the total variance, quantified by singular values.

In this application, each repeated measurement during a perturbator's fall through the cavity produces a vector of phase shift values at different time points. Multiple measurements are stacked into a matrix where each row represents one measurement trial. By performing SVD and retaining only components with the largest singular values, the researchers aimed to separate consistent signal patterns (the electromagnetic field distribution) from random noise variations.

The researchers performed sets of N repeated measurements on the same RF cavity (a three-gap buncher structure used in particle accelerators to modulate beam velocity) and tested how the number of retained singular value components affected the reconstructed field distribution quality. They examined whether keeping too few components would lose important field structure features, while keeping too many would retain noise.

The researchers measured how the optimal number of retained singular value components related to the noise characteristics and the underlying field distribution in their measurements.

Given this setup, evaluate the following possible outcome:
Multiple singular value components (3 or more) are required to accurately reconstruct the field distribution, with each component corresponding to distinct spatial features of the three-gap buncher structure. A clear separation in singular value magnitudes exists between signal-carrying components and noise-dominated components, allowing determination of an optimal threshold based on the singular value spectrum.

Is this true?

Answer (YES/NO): NO